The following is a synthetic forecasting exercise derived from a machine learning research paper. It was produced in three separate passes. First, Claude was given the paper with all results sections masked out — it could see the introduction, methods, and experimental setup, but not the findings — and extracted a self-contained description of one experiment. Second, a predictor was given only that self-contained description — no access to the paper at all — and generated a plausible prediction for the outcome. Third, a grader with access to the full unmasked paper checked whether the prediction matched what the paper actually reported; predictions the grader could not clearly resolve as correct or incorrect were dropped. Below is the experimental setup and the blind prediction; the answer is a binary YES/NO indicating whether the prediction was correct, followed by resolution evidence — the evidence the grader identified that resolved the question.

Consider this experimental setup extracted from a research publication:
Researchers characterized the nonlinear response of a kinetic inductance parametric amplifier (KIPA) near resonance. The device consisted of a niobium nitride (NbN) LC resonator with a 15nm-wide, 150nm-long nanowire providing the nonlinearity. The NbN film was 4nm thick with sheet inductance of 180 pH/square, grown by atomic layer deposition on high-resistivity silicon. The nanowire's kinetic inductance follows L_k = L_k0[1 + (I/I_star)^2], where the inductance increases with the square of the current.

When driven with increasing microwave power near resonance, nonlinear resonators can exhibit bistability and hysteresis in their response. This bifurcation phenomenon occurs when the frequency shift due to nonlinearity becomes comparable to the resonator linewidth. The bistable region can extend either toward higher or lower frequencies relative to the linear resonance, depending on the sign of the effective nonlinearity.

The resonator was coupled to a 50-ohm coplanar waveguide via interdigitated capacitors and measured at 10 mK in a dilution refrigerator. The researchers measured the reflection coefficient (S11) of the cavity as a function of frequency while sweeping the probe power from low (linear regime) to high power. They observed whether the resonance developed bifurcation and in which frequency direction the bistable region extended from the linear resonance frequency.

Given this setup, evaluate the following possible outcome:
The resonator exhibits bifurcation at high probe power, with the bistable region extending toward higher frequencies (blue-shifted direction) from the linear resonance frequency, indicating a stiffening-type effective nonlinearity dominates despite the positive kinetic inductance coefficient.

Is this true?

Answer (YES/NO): NO